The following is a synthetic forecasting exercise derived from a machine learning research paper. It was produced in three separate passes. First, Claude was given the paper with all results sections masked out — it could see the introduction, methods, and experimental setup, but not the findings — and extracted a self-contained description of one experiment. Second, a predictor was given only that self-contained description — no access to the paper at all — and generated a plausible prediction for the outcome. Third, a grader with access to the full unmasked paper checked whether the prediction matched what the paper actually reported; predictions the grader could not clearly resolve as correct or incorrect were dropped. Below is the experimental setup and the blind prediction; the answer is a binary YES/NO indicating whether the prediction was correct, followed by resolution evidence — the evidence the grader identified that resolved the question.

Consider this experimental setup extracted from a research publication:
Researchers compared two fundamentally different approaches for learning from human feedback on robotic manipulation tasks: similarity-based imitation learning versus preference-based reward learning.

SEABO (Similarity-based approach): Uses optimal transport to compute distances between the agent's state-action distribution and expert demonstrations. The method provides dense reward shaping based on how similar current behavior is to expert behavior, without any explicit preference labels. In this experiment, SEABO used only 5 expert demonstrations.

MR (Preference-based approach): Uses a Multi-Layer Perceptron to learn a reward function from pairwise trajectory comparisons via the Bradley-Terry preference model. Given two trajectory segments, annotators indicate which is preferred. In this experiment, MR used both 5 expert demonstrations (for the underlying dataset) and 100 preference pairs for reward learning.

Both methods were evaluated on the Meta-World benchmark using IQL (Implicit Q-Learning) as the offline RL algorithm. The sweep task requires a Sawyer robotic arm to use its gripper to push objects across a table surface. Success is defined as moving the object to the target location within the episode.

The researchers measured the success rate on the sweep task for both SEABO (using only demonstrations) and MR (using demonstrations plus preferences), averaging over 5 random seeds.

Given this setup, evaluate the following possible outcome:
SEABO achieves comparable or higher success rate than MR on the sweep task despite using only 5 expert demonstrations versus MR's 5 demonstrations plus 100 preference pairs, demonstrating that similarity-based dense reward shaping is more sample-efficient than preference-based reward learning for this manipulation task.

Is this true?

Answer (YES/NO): YES